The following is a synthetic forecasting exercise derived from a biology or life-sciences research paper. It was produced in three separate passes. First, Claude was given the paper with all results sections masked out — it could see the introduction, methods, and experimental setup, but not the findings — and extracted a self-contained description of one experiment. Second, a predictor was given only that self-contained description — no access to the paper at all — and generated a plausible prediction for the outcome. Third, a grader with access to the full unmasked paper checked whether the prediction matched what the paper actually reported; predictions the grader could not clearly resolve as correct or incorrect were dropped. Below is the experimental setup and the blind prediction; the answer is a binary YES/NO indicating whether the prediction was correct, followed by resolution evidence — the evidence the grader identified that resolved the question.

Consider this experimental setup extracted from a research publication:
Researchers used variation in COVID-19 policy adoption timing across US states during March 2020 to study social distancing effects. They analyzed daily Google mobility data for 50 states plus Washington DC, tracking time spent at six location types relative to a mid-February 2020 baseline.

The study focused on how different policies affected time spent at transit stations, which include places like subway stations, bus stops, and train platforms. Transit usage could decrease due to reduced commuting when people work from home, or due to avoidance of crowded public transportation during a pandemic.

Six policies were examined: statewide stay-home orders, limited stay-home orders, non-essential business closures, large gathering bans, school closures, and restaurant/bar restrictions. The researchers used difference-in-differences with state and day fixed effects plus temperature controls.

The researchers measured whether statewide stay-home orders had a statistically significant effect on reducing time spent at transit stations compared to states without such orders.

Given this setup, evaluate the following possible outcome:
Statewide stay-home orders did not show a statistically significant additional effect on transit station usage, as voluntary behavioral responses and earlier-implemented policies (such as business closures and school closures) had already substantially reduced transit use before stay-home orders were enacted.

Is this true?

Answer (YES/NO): NO